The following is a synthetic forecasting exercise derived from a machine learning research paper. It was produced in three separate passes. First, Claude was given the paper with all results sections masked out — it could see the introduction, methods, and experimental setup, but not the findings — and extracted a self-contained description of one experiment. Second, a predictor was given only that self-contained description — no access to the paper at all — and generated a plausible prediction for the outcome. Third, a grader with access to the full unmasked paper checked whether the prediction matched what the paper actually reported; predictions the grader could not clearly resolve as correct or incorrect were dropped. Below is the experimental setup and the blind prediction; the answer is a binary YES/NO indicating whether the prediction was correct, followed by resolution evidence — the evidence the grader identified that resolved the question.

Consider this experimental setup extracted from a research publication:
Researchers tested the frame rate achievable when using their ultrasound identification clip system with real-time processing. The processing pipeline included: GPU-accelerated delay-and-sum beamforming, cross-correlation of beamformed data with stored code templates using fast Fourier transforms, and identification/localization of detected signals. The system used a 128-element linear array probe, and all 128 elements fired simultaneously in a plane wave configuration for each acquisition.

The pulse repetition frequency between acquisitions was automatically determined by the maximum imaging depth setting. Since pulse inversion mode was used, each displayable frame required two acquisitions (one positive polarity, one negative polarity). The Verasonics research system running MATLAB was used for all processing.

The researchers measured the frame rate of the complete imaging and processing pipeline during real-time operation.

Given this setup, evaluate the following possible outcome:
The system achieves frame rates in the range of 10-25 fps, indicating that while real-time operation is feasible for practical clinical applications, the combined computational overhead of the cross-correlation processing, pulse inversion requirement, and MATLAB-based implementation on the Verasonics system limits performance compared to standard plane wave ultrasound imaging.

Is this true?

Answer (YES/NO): NO